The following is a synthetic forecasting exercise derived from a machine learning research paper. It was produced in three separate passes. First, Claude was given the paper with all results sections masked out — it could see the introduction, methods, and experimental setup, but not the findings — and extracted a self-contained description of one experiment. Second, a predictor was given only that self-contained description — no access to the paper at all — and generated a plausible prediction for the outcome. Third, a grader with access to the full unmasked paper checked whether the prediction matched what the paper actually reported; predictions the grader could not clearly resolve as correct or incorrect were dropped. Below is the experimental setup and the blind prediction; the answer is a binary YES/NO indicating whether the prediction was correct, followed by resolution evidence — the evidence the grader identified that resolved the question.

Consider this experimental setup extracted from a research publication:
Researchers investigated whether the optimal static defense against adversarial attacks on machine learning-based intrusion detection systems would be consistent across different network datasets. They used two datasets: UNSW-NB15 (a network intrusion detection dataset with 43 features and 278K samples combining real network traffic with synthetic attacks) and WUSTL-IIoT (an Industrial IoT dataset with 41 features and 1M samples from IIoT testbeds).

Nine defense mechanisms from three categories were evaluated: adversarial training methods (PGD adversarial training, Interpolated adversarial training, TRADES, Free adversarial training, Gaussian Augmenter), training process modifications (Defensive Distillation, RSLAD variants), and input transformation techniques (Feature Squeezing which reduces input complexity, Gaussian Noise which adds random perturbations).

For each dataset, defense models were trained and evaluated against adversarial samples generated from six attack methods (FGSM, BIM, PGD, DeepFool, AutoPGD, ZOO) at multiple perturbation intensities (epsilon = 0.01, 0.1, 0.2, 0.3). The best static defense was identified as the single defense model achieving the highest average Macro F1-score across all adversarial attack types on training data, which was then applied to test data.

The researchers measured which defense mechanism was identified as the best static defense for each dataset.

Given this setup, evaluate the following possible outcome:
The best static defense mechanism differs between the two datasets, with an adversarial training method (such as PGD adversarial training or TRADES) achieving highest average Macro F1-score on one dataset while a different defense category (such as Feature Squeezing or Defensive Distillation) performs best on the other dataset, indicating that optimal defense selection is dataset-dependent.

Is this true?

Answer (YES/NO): YES